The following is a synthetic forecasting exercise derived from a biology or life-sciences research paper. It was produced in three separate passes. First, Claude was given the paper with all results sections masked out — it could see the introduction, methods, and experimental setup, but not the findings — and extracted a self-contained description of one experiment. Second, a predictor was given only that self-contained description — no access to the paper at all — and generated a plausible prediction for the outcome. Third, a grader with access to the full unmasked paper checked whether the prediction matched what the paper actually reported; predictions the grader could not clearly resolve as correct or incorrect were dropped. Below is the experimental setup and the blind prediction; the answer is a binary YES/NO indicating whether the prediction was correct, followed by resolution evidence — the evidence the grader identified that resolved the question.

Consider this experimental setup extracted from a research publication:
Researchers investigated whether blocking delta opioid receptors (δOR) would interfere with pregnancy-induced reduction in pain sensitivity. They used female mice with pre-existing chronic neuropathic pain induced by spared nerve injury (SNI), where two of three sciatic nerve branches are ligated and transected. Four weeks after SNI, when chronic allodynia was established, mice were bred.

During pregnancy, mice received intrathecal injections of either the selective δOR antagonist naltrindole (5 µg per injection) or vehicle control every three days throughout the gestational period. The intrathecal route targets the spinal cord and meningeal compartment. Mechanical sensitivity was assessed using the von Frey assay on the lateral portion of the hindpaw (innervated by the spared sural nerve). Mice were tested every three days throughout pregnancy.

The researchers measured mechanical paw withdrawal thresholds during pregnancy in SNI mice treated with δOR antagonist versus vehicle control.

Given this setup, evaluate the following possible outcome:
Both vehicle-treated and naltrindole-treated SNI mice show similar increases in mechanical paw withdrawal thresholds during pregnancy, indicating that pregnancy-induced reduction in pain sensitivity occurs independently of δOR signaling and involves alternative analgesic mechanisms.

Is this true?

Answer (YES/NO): NO